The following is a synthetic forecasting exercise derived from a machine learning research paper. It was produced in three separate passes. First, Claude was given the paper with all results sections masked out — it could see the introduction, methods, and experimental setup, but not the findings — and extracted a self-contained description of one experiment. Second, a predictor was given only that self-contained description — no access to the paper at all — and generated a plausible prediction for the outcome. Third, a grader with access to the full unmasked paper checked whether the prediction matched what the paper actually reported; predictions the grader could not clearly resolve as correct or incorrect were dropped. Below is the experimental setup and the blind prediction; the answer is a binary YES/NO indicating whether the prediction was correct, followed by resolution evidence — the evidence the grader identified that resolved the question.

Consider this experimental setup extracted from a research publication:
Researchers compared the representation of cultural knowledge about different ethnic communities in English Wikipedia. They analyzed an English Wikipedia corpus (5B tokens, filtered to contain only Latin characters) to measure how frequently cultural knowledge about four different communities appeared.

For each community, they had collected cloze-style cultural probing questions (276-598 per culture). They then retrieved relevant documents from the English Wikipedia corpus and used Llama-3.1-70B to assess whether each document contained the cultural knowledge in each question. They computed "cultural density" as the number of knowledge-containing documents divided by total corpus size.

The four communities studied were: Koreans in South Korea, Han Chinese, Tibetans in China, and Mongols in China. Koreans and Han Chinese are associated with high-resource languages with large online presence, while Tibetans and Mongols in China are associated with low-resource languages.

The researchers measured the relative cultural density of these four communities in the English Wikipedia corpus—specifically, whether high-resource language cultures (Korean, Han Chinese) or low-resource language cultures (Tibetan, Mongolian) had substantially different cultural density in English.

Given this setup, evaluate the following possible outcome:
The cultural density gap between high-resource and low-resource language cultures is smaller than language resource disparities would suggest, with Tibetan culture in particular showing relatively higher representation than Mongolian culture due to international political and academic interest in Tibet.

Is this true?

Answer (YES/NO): NO